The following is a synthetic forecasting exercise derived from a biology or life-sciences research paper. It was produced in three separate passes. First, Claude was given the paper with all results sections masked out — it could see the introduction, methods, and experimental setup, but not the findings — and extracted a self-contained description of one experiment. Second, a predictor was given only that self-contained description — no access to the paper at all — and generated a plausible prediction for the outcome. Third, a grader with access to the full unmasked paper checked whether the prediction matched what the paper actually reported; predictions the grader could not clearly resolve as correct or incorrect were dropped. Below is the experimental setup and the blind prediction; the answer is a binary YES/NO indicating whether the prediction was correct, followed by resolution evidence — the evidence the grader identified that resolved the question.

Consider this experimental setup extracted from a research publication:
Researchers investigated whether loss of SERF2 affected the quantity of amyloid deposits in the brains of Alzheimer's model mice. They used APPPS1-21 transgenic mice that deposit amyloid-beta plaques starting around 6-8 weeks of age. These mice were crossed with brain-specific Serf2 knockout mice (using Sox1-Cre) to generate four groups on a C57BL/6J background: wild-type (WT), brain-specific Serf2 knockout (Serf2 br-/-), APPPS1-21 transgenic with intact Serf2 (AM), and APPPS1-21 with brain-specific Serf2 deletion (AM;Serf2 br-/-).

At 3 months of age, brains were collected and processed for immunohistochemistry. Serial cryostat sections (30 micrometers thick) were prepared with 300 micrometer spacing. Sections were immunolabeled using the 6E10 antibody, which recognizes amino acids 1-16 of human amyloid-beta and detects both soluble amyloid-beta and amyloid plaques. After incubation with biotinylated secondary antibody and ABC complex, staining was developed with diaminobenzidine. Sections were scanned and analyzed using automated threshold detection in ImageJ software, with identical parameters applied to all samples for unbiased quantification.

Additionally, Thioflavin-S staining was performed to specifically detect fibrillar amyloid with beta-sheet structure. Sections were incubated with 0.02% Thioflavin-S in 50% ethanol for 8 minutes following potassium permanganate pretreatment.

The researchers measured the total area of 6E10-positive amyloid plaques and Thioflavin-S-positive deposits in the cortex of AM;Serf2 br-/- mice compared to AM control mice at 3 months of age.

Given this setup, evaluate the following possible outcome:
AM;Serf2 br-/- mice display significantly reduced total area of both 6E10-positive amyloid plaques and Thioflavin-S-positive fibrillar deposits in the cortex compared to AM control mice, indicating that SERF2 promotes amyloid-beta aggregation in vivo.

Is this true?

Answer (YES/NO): NO